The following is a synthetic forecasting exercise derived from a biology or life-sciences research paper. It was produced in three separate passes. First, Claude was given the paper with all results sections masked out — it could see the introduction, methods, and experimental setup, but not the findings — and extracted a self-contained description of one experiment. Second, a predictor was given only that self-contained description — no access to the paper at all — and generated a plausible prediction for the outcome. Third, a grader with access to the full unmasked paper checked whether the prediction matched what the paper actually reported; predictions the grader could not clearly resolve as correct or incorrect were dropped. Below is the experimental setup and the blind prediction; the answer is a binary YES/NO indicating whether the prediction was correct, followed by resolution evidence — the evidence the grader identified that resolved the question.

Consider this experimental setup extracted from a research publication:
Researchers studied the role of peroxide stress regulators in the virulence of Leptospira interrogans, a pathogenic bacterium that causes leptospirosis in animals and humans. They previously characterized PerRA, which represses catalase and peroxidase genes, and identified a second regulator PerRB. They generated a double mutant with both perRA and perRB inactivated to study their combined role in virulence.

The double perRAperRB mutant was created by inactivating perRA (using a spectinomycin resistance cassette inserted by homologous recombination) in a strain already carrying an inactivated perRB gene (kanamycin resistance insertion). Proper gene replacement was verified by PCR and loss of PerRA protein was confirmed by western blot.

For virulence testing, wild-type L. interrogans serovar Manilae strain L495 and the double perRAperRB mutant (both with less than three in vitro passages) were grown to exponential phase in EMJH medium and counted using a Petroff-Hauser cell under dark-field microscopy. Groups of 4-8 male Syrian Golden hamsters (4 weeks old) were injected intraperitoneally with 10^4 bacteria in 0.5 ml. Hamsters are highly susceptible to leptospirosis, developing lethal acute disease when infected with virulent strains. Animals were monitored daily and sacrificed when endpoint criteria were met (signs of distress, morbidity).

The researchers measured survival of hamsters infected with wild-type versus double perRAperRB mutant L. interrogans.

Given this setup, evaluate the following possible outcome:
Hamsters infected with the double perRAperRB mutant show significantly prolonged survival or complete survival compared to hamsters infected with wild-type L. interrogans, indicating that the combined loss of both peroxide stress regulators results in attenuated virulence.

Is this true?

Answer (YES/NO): YES